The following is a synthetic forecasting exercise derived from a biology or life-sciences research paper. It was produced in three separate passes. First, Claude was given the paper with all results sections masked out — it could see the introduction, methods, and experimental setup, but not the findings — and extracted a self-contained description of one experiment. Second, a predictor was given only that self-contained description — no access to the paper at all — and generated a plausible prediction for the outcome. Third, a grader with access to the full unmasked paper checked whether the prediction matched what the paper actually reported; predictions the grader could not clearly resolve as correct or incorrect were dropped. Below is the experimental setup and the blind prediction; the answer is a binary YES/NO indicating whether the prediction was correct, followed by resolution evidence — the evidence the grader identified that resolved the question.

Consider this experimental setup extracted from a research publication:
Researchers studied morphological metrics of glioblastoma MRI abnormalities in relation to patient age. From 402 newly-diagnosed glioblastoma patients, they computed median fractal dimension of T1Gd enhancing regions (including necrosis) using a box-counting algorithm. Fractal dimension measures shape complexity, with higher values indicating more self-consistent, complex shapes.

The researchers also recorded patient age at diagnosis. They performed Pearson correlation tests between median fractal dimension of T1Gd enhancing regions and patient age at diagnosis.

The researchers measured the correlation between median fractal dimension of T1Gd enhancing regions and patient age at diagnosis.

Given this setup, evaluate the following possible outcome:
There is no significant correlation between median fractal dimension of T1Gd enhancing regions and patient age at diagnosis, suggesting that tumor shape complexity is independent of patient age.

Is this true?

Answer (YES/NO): NO